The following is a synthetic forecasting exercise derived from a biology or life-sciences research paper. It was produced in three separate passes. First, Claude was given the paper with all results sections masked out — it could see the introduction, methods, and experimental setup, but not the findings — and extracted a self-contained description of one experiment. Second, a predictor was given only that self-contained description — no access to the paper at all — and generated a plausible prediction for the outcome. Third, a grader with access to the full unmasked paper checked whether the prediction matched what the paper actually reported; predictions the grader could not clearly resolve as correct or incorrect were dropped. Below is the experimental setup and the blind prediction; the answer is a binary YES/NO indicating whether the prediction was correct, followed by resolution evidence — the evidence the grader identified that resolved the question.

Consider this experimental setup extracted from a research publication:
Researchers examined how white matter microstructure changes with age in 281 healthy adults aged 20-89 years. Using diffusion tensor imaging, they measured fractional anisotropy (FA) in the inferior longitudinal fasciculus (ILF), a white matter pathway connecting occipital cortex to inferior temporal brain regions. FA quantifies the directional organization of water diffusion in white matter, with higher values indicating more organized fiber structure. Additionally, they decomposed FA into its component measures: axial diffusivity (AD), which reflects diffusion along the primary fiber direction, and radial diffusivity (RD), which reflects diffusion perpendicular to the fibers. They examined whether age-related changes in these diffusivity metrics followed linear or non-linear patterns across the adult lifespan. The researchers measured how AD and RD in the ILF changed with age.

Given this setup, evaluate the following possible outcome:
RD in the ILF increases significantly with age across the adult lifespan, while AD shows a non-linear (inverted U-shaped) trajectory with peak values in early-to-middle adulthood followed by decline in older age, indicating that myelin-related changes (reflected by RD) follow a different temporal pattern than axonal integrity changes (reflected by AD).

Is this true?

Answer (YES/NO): NO